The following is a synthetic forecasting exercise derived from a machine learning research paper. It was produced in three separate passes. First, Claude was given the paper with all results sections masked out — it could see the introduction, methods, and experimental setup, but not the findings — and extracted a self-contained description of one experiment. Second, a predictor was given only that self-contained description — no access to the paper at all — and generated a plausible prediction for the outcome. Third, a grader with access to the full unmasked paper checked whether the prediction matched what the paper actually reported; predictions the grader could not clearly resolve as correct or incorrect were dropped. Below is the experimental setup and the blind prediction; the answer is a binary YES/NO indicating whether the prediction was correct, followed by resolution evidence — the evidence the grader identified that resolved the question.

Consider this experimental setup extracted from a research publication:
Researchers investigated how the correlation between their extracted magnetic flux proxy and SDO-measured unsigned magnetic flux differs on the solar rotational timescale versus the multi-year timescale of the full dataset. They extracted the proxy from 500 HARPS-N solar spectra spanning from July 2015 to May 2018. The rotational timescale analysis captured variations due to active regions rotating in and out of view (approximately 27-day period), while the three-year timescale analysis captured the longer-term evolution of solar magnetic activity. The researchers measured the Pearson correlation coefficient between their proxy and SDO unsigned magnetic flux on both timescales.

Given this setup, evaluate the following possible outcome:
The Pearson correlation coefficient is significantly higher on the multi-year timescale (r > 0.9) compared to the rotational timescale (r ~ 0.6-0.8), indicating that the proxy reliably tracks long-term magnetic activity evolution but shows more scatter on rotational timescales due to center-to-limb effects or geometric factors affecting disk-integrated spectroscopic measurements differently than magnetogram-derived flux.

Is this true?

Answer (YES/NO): YES